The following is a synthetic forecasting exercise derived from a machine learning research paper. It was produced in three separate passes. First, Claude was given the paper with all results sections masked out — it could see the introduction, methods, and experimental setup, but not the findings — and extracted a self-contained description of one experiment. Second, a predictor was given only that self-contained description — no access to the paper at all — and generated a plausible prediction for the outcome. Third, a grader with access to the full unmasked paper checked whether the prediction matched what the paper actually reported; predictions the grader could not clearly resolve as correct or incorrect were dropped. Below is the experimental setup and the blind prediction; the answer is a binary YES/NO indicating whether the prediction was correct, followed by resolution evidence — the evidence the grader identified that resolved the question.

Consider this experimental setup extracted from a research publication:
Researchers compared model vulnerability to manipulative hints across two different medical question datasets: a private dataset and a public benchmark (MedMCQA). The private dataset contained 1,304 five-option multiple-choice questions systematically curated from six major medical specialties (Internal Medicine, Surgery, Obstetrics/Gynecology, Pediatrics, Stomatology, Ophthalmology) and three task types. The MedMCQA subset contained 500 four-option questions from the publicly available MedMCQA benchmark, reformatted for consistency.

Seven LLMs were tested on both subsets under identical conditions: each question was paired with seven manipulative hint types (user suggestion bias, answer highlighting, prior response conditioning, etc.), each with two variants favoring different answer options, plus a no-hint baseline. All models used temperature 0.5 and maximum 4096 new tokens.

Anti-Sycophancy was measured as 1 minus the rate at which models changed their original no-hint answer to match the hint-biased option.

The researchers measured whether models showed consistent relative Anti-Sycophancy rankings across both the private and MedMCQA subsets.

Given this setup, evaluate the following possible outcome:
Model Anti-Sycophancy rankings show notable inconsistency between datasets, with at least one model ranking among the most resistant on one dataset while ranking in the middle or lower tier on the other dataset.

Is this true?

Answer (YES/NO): NO